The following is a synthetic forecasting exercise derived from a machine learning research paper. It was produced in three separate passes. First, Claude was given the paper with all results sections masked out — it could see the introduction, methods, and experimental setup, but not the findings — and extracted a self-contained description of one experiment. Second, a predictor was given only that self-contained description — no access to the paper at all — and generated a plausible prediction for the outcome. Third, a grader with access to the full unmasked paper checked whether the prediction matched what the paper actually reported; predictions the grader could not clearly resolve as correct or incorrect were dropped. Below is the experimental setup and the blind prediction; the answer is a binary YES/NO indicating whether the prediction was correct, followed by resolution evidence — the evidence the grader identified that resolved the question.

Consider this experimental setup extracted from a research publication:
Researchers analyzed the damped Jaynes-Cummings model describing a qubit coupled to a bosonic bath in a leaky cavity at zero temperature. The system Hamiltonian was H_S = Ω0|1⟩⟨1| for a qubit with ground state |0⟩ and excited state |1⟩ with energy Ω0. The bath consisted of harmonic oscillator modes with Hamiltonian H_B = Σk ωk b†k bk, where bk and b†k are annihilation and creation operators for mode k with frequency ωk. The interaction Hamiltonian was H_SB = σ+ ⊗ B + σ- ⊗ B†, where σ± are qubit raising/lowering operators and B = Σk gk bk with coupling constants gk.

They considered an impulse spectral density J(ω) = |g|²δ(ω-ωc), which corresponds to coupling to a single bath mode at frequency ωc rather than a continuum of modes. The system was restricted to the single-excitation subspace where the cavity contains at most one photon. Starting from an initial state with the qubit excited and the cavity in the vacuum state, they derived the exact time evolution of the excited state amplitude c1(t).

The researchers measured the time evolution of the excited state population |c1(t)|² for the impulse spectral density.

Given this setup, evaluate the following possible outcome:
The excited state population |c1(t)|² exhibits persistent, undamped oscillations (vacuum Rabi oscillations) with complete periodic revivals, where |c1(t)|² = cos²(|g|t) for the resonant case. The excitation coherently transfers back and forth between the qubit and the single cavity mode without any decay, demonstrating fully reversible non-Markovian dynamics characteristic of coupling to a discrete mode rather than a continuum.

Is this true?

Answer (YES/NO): YES